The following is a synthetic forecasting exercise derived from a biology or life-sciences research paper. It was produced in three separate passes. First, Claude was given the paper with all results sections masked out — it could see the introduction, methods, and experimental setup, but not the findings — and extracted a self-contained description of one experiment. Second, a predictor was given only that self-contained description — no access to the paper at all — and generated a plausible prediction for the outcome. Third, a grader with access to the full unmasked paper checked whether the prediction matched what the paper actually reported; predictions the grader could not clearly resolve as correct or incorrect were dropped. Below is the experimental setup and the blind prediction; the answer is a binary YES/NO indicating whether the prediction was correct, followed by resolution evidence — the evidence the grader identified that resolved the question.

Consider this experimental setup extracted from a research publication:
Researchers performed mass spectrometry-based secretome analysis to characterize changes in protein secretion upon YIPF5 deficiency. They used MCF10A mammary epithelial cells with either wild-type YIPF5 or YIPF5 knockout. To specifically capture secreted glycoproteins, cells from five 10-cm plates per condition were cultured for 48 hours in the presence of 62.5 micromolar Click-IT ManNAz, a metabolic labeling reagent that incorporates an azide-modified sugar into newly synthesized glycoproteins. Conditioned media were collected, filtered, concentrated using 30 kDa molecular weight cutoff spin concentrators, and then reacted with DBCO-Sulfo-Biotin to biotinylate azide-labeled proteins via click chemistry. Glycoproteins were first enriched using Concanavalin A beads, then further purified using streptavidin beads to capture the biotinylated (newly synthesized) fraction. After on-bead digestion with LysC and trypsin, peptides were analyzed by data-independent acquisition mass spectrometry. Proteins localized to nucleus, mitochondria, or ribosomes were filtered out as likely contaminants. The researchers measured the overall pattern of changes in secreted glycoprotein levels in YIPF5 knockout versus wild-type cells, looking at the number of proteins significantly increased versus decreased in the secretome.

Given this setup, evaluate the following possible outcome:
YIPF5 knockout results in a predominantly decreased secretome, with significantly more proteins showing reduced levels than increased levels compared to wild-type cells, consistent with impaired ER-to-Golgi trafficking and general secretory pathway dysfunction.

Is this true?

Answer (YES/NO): NO